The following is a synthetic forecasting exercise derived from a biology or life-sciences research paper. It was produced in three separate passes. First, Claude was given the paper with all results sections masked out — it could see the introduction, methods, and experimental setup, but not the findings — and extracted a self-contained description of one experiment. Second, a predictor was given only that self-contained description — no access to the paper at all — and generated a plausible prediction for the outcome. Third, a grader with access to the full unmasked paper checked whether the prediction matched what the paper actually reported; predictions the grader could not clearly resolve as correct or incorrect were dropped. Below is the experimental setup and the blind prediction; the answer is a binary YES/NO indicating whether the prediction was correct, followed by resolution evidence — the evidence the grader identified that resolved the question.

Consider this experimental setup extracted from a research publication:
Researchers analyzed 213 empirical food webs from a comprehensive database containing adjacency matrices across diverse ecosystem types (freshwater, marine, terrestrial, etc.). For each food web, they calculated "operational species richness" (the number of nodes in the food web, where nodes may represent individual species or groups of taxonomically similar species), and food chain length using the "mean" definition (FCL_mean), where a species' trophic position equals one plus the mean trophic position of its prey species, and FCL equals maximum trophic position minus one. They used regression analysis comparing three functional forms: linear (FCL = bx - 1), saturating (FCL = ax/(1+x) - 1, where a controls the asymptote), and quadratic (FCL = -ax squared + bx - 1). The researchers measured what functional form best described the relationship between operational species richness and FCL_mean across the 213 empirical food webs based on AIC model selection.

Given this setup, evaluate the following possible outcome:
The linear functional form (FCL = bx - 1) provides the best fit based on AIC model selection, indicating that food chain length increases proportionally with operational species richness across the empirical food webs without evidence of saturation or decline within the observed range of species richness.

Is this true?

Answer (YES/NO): NO